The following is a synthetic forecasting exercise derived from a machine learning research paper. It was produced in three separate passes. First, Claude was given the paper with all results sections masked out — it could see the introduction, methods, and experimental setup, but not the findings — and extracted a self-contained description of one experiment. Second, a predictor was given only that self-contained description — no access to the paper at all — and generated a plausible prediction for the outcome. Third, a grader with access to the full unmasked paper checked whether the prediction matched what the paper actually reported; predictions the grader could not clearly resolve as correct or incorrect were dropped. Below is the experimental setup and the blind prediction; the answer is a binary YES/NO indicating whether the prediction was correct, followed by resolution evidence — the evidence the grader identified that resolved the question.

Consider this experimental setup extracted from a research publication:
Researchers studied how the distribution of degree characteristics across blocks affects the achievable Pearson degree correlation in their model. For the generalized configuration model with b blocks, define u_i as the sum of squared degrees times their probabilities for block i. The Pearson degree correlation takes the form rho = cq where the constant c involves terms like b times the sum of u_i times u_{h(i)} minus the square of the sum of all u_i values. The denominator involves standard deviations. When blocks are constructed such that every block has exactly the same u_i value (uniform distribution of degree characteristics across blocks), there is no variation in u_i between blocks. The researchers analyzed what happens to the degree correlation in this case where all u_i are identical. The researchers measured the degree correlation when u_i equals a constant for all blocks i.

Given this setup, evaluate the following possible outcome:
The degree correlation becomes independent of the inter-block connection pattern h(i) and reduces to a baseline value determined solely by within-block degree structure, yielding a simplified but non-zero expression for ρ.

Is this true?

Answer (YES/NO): NO